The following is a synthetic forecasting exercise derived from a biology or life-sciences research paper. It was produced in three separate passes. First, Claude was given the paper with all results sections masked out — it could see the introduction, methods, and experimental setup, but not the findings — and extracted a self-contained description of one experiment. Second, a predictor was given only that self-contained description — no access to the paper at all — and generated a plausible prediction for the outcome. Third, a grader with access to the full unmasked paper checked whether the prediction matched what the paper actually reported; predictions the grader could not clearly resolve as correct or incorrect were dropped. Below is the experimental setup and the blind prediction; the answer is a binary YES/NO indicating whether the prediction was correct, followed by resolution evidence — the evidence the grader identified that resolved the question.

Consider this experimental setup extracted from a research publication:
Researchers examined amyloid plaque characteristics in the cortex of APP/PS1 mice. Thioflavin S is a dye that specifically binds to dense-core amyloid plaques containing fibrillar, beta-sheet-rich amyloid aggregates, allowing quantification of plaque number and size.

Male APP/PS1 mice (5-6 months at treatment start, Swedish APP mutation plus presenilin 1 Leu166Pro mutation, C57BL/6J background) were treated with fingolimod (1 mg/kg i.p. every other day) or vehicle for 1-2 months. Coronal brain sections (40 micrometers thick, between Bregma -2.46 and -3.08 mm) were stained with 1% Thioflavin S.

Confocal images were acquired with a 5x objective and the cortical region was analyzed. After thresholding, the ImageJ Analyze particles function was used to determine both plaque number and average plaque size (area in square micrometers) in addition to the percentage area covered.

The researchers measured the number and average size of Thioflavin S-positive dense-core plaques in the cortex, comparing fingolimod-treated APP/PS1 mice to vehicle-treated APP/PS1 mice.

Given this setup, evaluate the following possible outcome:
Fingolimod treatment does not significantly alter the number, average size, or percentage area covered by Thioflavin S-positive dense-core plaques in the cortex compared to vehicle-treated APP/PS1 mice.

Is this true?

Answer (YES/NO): NO